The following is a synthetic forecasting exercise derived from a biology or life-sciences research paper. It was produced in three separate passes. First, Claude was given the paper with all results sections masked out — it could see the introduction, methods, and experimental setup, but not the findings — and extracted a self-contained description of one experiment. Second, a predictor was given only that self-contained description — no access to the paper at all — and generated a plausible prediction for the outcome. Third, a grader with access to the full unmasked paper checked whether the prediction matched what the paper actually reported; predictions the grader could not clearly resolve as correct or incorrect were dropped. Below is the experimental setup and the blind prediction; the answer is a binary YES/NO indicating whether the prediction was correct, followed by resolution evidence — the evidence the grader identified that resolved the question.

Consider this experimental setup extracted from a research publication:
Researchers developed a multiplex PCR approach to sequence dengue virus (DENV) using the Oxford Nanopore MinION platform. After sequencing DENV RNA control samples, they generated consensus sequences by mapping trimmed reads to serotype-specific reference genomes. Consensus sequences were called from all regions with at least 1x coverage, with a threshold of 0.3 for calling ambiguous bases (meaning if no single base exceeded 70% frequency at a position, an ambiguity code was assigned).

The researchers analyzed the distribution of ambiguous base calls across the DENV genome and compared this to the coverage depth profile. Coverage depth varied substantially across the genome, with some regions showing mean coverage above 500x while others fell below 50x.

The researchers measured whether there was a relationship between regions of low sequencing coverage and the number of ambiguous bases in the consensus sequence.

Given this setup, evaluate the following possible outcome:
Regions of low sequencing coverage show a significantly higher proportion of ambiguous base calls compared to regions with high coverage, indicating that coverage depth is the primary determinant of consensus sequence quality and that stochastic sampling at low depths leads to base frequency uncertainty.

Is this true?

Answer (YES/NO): YES